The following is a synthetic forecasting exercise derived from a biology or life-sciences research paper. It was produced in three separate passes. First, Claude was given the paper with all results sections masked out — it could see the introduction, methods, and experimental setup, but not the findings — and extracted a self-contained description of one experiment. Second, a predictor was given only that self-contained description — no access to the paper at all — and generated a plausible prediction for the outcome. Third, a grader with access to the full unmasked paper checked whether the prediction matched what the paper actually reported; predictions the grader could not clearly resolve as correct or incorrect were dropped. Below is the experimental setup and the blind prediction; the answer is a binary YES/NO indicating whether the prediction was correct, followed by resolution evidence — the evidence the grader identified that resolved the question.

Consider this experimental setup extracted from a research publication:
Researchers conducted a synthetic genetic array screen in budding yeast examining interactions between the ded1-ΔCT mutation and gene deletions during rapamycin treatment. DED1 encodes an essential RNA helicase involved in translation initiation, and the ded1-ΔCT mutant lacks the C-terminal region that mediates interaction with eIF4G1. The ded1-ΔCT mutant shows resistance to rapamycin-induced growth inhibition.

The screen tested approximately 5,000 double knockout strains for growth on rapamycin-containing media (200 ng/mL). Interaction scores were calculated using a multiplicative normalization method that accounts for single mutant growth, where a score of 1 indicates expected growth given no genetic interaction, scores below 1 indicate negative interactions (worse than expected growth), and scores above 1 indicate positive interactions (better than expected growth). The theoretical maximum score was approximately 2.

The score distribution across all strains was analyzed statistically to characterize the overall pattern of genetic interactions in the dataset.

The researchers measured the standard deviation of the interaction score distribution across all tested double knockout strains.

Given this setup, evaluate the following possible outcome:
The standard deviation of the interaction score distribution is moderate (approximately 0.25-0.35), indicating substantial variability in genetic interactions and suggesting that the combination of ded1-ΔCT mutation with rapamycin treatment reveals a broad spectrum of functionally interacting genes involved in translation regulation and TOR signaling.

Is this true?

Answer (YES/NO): NO